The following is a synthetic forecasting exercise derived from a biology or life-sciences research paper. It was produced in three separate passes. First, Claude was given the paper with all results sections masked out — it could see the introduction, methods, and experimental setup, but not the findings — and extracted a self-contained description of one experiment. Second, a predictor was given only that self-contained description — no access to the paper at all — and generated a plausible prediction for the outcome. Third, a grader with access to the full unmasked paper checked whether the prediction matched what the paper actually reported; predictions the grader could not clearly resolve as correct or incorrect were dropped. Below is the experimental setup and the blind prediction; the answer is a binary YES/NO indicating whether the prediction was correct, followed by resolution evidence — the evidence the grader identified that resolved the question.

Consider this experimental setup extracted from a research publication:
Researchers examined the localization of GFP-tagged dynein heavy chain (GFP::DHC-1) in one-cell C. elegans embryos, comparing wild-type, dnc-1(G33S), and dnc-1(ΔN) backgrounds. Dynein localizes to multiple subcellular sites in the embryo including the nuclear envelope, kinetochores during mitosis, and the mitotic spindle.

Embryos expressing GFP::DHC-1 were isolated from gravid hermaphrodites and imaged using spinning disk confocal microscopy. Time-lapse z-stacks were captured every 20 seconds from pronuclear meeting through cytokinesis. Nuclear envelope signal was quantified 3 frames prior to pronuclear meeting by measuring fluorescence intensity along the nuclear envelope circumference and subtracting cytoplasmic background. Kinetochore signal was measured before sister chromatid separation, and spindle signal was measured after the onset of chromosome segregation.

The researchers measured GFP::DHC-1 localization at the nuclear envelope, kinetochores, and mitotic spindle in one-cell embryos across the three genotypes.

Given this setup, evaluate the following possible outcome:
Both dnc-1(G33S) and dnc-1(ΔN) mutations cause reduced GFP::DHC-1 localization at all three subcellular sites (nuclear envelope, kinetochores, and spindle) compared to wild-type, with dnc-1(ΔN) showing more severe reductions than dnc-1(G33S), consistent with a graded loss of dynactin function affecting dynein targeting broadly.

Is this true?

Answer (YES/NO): NO